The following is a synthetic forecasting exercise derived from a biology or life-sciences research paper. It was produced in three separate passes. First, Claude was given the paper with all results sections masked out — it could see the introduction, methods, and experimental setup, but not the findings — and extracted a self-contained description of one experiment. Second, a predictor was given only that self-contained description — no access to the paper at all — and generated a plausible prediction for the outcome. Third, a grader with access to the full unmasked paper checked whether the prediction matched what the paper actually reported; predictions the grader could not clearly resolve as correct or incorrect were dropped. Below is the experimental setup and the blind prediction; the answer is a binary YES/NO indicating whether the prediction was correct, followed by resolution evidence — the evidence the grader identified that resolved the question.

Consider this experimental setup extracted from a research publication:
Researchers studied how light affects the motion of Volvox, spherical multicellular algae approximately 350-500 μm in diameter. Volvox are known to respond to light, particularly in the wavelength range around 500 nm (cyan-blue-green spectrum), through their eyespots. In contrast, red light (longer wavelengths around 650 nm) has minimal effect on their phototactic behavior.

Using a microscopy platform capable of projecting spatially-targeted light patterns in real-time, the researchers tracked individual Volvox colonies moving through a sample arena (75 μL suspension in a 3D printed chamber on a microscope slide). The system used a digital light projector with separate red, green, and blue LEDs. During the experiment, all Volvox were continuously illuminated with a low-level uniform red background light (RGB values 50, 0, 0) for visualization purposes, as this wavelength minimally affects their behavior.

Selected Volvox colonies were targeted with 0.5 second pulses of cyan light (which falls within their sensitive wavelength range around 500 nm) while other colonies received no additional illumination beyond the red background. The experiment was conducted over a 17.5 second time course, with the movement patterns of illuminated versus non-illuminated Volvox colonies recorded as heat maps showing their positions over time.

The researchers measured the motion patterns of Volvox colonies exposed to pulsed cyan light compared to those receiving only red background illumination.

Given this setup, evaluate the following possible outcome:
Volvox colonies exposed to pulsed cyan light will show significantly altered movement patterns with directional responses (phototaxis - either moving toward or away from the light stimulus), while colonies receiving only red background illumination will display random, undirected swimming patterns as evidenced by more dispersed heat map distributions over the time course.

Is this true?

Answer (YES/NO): NO